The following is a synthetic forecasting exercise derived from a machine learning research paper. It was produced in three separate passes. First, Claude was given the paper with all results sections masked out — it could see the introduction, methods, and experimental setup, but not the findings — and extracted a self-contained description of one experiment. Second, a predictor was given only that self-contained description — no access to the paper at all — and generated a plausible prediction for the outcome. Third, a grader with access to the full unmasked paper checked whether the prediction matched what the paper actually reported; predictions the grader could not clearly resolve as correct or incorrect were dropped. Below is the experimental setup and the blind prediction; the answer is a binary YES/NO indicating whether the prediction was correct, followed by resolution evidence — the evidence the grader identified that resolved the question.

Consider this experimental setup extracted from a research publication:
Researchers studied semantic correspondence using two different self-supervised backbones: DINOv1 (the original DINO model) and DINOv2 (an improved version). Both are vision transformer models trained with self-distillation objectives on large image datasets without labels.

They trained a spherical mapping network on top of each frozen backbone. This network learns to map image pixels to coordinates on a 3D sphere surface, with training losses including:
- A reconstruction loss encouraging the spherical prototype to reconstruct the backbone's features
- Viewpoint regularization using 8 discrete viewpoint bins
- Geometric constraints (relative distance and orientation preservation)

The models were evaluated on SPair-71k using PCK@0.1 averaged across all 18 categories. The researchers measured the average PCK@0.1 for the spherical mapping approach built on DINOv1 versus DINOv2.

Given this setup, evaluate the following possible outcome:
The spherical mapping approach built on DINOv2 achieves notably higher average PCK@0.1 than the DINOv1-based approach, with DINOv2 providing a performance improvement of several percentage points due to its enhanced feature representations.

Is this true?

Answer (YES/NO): YES